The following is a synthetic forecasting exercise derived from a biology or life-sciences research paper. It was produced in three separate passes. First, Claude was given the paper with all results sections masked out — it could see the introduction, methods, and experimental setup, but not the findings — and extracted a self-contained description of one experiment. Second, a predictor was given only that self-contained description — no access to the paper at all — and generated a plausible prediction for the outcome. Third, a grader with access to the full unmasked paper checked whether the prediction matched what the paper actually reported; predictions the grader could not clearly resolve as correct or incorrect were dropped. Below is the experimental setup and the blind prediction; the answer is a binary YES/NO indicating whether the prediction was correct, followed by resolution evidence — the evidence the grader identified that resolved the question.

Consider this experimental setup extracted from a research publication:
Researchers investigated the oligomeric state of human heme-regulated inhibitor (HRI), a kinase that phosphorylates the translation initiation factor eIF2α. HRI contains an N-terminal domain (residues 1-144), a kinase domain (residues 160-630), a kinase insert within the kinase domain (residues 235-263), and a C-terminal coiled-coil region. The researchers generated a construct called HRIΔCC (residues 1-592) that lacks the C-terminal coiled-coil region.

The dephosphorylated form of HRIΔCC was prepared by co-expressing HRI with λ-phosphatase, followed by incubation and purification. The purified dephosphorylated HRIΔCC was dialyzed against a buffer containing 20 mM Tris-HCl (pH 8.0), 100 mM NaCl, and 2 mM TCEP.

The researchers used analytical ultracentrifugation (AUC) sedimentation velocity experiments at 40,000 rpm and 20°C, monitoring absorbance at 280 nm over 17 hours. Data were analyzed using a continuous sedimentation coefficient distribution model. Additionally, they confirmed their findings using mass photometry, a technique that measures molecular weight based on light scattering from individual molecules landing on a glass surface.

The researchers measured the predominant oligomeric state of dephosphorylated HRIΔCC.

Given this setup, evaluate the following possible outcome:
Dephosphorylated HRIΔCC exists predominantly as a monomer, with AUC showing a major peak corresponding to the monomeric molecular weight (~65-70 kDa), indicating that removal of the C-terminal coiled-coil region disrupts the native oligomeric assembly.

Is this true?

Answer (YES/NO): NO